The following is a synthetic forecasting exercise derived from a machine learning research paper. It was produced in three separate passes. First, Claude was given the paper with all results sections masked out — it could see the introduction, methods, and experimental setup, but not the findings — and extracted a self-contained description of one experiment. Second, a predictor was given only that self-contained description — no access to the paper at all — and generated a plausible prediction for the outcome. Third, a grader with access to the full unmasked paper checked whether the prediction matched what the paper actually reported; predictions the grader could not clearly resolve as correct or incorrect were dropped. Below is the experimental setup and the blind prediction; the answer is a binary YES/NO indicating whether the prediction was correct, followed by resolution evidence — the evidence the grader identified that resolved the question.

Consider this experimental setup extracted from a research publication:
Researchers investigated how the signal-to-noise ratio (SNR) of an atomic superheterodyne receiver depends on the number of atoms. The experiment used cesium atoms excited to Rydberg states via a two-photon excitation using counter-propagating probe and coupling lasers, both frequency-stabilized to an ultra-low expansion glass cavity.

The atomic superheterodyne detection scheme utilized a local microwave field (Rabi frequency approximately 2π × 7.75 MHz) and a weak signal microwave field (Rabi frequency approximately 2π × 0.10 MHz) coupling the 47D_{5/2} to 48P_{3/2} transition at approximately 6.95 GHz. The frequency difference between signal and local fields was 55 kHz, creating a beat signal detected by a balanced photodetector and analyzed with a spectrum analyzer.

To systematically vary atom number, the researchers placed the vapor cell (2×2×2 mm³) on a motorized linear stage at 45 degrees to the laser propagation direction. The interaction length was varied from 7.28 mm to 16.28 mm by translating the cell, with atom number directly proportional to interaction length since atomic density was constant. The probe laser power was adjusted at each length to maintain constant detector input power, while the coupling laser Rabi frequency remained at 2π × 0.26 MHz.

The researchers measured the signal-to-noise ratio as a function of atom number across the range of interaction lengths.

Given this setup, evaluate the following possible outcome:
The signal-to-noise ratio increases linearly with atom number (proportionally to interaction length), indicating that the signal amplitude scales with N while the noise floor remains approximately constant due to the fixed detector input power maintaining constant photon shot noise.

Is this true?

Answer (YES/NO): NO